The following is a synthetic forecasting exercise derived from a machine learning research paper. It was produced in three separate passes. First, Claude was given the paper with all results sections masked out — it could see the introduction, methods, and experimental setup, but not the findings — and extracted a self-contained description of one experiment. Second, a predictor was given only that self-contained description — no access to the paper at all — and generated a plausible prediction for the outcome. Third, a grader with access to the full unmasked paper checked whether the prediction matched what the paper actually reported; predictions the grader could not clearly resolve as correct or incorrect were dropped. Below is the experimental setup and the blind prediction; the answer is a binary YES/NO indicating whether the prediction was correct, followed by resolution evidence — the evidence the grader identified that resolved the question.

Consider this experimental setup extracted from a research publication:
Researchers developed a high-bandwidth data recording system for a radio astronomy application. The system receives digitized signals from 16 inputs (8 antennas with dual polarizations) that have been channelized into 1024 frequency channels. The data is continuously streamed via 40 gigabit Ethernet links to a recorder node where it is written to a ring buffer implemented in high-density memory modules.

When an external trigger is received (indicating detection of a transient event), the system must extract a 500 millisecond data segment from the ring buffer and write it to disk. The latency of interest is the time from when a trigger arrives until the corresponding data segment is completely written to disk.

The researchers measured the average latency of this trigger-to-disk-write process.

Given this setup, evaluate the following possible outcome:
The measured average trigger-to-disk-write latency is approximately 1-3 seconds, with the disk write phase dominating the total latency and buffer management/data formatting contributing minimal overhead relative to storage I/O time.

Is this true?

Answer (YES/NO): NO